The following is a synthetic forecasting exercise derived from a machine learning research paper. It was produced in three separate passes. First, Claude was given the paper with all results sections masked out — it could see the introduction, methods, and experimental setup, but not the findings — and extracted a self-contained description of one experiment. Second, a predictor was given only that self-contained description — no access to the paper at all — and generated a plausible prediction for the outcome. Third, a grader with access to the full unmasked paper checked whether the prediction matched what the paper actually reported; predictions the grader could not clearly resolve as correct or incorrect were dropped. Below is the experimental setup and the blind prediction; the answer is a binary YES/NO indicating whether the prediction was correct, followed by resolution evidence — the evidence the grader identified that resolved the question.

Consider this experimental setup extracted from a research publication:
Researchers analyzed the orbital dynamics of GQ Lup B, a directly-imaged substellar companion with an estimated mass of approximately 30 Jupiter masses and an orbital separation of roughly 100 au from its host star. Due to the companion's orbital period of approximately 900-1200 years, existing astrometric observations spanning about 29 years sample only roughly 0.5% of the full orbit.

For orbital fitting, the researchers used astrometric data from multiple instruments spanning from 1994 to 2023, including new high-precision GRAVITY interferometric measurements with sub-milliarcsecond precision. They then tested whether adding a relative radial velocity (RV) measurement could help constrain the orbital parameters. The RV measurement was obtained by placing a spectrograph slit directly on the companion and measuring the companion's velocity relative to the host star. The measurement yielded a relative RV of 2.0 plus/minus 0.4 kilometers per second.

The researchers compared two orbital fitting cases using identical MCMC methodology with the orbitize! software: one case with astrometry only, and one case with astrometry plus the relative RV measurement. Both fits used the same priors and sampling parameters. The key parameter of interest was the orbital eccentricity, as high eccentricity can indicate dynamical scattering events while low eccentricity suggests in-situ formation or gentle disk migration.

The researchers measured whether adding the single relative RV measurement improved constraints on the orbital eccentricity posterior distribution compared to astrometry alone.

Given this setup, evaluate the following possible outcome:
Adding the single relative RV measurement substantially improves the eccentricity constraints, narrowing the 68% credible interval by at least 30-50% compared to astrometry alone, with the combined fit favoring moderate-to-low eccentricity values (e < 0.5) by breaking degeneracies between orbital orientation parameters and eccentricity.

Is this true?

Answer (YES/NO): YES